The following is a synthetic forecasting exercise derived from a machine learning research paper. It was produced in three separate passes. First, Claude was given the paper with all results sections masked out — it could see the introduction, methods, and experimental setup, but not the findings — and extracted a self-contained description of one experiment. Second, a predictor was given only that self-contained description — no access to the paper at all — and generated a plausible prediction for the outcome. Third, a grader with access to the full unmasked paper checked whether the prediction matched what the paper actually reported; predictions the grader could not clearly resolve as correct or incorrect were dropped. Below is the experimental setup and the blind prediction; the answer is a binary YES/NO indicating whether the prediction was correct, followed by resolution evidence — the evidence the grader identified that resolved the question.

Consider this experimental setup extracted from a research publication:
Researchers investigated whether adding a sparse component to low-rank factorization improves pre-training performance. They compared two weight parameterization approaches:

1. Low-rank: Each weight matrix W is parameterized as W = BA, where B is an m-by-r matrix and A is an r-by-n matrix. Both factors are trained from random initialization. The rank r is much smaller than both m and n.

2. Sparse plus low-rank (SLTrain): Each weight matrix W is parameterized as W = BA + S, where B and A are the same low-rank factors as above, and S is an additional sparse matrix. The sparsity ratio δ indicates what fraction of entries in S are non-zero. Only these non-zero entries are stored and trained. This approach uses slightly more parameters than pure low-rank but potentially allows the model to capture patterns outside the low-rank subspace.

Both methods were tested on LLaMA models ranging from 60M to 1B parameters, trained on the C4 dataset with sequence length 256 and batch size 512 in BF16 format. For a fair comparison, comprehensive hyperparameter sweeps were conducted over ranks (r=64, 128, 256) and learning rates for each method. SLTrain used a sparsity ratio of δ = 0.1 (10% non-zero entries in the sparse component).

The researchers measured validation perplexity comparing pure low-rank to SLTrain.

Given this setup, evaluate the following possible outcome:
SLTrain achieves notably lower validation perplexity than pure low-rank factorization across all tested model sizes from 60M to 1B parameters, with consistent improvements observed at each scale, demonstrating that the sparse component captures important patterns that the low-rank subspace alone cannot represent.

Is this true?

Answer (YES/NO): YES